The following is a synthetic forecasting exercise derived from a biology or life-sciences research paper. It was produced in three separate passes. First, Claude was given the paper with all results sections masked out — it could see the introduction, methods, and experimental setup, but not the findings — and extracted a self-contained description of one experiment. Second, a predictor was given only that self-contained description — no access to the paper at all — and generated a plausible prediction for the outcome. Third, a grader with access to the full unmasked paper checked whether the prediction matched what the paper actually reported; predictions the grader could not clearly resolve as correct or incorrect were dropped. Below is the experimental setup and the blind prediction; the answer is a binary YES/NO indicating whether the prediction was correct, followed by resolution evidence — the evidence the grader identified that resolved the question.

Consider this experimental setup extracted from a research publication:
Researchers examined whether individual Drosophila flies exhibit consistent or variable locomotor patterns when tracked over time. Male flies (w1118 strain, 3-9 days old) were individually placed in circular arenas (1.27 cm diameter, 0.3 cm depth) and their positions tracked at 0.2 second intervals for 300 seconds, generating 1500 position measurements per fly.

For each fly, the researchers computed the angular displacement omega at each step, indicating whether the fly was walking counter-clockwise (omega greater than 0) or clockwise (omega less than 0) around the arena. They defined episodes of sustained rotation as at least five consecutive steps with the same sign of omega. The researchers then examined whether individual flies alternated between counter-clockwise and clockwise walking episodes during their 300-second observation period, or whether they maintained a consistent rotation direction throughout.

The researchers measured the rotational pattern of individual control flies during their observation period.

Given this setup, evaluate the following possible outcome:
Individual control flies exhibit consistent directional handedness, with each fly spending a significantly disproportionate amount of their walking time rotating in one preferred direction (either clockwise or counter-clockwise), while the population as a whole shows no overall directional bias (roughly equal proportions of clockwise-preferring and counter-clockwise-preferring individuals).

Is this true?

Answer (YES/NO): NO